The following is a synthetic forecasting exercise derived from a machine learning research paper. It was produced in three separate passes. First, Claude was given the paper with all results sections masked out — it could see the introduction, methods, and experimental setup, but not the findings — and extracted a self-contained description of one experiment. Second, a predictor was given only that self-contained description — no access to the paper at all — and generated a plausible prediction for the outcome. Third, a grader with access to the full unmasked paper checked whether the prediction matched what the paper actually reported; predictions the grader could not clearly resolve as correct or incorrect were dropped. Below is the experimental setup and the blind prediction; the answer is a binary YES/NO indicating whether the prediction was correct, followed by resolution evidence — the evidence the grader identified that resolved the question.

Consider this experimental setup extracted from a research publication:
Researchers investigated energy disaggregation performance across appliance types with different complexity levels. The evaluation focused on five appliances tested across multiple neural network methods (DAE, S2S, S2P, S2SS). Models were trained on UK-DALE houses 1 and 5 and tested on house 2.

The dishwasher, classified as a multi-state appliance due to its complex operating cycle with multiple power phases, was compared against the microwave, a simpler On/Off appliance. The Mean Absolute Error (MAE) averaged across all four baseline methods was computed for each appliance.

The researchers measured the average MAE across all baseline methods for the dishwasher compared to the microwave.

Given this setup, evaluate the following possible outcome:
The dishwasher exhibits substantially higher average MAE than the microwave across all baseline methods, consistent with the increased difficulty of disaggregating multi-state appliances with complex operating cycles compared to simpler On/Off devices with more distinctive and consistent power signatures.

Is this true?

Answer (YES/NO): YES